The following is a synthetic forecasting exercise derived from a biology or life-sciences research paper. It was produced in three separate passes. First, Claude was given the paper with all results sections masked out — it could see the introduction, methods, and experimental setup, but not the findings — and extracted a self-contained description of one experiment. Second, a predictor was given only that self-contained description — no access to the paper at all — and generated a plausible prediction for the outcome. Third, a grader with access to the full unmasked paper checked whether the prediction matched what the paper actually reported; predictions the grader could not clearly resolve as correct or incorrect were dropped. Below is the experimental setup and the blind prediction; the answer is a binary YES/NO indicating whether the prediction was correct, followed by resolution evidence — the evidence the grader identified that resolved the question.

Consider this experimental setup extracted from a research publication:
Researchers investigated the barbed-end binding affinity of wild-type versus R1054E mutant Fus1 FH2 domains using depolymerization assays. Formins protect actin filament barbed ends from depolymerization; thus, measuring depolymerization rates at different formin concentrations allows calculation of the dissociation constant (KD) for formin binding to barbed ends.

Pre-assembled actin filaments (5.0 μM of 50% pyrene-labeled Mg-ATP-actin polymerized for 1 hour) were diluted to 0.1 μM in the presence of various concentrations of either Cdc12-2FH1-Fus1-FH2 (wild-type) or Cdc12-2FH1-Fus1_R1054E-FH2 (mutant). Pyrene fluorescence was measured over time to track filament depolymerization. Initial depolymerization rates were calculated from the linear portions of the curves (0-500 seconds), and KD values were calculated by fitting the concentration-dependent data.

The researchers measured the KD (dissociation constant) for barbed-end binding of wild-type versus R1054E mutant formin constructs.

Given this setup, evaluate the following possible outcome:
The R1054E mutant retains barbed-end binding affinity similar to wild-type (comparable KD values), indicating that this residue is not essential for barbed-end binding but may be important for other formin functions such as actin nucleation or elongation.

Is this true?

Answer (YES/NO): NO